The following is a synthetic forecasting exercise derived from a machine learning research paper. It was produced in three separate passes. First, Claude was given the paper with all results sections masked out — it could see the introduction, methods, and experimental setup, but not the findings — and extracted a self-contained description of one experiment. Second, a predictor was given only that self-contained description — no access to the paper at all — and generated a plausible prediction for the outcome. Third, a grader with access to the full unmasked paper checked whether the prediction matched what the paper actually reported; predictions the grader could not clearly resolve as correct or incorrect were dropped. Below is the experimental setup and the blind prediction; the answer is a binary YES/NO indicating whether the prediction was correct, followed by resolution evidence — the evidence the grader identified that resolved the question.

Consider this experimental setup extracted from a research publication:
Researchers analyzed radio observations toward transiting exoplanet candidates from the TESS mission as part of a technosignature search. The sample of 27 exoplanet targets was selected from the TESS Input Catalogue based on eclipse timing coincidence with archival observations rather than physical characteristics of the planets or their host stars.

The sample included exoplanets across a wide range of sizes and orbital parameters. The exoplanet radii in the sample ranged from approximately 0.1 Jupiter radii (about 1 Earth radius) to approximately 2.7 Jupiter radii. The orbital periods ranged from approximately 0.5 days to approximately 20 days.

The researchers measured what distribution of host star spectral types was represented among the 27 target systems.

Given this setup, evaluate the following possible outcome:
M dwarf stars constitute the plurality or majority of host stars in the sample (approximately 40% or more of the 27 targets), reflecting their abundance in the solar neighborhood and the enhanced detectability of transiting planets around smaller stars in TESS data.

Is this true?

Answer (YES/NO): NO